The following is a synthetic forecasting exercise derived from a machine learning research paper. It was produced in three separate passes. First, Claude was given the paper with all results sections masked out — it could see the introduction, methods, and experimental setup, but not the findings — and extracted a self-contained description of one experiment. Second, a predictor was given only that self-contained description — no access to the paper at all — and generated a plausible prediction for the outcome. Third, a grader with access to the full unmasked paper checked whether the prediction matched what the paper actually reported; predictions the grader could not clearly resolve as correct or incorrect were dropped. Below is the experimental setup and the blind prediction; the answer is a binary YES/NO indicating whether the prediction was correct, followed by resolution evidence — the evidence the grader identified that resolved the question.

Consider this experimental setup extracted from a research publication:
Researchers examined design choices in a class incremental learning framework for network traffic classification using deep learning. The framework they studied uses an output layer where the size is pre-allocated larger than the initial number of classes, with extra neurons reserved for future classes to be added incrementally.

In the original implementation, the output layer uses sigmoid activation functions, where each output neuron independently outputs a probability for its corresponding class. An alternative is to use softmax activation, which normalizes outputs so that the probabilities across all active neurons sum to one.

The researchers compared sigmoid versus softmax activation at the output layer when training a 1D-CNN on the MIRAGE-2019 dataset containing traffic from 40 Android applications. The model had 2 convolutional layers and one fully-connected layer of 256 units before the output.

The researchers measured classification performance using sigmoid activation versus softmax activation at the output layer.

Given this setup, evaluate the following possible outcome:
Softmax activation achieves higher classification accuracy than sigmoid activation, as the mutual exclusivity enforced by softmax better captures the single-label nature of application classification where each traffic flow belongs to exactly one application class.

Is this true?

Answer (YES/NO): YES